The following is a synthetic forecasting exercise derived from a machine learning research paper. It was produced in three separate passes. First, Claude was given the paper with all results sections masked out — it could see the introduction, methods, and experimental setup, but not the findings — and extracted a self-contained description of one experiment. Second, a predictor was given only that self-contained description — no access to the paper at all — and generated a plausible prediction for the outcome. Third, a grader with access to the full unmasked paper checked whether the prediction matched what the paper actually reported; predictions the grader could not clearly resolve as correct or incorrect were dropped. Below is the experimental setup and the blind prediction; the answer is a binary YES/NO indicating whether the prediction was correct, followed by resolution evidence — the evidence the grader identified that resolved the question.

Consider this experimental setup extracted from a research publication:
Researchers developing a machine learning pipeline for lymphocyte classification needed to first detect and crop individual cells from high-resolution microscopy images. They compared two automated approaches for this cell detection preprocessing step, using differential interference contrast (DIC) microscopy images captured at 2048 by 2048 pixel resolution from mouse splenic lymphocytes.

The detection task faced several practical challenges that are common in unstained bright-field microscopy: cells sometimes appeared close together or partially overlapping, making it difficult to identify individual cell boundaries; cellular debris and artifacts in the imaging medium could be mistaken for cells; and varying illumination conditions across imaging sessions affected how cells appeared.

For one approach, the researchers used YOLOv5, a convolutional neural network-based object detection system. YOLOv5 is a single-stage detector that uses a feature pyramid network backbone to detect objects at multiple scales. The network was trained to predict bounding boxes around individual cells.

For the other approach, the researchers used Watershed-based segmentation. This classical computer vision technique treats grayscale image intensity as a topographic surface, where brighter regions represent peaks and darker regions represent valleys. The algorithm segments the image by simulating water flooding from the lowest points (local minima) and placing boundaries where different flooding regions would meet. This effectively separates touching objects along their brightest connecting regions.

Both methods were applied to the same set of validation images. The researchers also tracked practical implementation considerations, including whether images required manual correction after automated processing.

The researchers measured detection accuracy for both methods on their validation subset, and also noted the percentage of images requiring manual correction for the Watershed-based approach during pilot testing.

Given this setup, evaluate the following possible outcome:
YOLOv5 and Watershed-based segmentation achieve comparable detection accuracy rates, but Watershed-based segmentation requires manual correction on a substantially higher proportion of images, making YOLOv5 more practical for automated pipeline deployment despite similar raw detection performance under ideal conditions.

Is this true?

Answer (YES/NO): NO